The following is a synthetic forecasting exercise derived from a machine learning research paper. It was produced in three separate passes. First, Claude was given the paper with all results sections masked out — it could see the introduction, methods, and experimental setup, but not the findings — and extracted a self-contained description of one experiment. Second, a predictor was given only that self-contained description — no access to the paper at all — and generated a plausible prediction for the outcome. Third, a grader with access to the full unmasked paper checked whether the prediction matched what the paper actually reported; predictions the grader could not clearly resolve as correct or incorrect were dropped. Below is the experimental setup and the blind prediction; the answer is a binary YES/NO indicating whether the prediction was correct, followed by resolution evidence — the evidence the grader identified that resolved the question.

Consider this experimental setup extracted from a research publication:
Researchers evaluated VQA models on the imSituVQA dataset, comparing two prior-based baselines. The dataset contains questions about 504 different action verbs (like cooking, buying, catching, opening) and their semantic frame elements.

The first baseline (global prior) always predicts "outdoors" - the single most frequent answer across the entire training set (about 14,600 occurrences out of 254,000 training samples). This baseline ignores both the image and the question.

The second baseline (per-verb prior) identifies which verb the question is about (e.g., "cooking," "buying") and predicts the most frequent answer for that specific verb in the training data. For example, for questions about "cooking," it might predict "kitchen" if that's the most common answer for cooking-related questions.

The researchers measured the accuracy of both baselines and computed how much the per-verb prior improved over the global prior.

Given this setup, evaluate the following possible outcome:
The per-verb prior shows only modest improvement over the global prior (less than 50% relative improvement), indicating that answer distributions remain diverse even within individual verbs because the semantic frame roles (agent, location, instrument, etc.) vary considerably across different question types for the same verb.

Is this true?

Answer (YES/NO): NO